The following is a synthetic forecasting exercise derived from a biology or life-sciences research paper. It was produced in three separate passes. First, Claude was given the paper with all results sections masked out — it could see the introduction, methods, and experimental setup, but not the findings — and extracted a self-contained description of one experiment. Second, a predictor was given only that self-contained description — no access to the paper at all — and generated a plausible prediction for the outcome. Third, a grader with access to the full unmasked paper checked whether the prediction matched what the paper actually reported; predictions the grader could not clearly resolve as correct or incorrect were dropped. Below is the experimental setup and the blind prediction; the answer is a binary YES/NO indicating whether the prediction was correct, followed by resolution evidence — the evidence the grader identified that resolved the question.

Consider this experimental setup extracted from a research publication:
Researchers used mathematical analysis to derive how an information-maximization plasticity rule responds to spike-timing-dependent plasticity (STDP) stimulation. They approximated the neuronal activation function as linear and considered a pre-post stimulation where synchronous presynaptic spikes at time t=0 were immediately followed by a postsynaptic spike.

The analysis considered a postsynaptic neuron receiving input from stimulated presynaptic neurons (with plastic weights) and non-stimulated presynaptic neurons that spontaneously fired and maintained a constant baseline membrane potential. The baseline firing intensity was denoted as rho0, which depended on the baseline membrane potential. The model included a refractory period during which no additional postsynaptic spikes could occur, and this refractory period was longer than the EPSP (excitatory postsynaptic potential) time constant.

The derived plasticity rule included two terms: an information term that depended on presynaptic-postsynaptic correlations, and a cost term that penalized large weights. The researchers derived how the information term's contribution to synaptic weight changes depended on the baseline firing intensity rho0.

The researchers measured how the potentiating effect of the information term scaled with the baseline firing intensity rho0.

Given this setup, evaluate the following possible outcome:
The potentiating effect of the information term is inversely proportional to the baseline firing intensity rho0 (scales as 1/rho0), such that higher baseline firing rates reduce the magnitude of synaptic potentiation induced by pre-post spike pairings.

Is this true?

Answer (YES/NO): YES